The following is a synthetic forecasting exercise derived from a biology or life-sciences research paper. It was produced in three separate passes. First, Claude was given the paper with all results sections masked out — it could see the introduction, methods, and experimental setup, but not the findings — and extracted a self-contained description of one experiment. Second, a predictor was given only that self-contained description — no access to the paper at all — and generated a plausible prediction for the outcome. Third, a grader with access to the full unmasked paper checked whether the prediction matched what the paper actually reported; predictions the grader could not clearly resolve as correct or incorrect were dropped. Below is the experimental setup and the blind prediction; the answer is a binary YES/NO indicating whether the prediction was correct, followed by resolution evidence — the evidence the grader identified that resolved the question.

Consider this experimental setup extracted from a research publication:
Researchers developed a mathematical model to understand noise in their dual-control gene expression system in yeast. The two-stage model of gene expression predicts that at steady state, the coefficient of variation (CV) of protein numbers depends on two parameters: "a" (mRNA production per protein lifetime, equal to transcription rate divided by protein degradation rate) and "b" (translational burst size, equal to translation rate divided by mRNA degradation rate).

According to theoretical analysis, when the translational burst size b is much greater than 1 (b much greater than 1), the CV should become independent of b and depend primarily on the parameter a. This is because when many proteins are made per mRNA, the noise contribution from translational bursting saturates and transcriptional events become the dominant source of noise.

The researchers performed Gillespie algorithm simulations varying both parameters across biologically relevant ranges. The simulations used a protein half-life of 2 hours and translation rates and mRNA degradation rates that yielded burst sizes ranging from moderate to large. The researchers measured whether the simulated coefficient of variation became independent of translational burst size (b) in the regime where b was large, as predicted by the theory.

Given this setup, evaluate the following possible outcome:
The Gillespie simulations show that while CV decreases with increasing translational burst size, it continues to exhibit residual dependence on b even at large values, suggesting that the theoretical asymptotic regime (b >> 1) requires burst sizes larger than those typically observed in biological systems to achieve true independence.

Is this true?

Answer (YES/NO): NO